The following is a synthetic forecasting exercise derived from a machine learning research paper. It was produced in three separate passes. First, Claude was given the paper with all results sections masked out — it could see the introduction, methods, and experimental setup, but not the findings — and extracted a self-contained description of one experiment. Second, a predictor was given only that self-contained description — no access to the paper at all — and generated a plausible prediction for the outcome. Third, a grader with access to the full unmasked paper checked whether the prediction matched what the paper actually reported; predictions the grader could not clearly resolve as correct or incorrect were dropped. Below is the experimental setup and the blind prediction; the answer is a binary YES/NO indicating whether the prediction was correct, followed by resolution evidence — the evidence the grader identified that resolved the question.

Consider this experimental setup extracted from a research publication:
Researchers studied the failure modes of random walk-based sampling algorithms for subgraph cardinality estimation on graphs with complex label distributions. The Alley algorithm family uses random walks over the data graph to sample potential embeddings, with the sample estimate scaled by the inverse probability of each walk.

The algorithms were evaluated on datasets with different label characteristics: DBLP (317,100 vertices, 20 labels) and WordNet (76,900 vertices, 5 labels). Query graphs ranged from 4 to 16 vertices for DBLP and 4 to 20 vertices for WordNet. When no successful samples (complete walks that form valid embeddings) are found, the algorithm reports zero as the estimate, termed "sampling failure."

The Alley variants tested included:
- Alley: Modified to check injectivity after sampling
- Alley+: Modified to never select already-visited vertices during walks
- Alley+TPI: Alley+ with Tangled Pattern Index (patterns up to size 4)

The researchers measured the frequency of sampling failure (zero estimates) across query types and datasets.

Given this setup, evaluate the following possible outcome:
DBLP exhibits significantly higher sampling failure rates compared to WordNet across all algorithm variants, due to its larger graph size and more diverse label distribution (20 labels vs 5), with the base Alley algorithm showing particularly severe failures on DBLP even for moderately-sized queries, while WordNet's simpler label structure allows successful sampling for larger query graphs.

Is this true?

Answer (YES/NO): NO